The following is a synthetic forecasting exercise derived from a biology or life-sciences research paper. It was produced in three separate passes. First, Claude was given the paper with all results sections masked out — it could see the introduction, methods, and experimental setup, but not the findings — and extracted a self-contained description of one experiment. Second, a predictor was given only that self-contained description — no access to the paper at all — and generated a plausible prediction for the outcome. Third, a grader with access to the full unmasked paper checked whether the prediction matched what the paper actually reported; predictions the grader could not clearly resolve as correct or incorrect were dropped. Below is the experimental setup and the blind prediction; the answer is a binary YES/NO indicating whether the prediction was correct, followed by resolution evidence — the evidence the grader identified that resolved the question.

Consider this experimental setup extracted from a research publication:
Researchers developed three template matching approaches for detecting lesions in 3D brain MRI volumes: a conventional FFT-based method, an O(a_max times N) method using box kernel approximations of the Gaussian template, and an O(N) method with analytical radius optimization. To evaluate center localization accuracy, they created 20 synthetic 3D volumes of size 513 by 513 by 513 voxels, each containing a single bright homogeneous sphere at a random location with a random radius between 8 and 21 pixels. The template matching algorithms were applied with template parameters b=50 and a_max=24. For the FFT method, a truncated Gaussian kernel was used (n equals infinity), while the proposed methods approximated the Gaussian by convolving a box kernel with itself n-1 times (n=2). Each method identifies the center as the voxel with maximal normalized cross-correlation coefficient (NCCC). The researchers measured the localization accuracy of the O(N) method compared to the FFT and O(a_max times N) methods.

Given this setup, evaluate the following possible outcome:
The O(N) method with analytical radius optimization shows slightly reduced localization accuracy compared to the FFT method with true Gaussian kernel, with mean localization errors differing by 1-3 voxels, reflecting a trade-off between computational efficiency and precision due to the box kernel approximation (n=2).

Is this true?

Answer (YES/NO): NO